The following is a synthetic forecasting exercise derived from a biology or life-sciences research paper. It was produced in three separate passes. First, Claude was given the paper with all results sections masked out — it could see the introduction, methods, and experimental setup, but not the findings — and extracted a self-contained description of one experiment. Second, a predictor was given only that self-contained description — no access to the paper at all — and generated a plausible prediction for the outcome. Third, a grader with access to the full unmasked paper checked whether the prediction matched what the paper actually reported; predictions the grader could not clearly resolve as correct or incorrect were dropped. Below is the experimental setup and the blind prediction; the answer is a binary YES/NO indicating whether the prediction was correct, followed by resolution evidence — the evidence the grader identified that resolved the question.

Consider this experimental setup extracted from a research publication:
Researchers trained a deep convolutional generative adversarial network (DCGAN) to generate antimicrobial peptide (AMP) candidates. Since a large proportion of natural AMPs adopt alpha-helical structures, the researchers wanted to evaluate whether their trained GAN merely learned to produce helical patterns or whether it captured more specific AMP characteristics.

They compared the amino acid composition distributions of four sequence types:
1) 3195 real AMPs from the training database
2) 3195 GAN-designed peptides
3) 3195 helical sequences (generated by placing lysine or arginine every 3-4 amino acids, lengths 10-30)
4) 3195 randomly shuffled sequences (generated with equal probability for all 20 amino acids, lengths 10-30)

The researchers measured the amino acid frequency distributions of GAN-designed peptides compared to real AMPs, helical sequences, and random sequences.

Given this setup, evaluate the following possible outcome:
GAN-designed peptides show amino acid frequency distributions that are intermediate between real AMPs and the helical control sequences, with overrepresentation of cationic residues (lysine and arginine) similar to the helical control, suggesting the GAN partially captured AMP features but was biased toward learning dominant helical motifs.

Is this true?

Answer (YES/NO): NO